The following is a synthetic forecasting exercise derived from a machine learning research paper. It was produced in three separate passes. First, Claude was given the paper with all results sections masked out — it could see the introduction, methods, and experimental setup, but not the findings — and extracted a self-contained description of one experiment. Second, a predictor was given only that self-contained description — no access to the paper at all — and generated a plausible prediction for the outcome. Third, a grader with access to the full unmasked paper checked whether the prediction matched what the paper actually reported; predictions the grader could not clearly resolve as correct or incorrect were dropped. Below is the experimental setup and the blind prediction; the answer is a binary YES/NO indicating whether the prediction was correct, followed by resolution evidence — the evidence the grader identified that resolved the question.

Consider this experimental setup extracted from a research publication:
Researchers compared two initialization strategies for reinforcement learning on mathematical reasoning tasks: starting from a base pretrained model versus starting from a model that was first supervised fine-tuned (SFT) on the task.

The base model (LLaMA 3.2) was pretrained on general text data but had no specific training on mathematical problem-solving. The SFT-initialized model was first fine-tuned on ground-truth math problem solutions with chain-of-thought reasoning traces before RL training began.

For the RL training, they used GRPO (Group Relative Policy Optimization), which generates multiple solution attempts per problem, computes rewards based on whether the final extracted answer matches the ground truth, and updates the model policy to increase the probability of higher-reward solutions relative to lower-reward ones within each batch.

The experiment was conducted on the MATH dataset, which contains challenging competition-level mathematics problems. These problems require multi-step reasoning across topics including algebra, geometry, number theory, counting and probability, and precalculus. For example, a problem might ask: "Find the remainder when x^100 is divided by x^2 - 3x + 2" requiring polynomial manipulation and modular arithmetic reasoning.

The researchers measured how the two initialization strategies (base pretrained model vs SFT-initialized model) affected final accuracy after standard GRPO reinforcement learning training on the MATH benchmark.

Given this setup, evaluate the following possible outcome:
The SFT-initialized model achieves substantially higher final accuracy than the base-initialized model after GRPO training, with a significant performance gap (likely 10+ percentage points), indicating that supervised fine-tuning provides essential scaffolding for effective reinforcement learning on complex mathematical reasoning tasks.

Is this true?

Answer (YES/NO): NO